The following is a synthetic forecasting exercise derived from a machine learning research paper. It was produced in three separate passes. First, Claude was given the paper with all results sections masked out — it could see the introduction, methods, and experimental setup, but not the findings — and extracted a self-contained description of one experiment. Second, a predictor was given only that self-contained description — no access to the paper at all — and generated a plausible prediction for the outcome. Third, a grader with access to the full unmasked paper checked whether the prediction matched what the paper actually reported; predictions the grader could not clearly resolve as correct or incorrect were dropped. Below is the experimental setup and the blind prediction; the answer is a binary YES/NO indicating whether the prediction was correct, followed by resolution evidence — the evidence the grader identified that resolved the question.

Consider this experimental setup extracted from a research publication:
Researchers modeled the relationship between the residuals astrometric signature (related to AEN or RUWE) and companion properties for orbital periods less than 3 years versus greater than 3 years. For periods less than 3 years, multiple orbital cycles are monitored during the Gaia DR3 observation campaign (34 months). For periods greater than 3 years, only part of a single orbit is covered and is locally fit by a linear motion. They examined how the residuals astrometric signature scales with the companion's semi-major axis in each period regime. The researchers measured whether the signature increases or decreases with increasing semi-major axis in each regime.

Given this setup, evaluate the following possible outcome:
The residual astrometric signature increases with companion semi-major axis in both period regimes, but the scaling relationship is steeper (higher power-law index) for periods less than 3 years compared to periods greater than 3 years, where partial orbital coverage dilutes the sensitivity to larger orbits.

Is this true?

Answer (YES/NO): NO